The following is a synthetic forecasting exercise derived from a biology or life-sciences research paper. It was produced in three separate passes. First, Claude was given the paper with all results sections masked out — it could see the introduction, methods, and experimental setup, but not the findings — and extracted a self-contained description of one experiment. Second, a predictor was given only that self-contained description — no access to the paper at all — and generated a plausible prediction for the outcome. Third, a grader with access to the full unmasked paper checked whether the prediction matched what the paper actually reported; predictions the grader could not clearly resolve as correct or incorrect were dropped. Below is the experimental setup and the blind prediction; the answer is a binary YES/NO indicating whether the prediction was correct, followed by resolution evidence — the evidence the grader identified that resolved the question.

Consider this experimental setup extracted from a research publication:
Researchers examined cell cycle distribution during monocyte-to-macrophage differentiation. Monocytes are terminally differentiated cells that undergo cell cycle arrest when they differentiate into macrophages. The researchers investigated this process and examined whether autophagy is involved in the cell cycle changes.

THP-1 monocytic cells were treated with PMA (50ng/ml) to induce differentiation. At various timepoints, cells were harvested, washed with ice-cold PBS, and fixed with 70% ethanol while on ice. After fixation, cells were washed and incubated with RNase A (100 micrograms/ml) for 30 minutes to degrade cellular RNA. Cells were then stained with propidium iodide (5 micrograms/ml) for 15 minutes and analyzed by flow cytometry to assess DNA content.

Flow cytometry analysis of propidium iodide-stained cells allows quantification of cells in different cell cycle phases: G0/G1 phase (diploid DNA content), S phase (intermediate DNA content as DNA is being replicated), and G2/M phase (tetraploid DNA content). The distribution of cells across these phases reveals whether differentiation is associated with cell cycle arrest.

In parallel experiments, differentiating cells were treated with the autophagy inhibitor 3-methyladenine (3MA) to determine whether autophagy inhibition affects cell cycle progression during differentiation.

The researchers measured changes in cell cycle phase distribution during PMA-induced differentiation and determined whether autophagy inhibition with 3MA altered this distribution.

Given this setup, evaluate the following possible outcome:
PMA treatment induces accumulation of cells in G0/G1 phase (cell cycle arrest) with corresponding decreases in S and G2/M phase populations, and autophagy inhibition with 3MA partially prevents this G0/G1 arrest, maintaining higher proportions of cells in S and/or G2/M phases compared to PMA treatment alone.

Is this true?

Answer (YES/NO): NO